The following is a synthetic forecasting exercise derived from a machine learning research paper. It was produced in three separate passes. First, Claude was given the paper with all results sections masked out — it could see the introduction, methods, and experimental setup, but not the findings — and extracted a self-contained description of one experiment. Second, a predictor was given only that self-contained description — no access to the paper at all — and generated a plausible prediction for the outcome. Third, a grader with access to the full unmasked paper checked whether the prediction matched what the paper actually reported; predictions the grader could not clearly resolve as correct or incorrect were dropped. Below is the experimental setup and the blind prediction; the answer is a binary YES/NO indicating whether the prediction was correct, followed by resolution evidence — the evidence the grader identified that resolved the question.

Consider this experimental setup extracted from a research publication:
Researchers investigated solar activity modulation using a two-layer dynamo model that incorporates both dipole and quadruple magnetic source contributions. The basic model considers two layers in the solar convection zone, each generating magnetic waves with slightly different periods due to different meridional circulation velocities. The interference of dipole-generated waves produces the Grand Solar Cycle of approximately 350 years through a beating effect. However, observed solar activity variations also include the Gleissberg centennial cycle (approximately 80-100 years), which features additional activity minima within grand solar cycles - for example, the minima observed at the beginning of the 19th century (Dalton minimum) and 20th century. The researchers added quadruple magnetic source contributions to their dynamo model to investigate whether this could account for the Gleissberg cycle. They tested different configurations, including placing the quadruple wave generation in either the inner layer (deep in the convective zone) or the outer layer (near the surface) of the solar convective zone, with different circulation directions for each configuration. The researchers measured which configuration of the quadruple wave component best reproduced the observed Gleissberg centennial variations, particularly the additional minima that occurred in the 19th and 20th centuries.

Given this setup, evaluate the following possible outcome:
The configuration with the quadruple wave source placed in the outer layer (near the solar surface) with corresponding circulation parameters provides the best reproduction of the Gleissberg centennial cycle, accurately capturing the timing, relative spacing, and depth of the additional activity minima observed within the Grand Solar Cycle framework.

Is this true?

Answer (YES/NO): NO